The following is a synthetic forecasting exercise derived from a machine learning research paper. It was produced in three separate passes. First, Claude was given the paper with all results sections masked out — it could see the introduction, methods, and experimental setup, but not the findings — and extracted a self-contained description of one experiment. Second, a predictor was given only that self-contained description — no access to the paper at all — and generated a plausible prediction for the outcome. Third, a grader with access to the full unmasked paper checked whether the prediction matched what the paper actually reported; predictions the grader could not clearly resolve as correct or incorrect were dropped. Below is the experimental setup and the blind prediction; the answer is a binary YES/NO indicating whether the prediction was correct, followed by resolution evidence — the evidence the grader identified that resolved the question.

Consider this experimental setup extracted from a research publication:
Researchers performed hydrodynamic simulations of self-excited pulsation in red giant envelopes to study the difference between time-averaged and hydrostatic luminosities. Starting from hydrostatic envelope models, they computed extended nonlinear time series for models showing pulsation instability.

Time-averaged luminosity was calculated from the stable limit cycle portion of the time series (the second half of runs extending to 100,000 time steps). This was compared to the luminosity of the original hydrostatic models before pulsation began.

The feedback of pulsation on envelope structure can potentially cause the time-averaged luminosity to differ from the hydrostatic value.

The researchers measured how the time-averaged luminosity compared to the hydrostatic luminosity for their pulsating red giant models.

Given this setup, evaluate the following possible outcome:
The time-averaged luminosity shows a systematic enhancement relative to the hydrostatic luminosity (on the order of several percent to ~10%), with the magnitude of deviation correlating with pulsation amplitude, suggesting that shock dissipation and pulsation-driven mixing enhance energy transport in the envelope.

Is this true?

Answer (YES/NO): NO